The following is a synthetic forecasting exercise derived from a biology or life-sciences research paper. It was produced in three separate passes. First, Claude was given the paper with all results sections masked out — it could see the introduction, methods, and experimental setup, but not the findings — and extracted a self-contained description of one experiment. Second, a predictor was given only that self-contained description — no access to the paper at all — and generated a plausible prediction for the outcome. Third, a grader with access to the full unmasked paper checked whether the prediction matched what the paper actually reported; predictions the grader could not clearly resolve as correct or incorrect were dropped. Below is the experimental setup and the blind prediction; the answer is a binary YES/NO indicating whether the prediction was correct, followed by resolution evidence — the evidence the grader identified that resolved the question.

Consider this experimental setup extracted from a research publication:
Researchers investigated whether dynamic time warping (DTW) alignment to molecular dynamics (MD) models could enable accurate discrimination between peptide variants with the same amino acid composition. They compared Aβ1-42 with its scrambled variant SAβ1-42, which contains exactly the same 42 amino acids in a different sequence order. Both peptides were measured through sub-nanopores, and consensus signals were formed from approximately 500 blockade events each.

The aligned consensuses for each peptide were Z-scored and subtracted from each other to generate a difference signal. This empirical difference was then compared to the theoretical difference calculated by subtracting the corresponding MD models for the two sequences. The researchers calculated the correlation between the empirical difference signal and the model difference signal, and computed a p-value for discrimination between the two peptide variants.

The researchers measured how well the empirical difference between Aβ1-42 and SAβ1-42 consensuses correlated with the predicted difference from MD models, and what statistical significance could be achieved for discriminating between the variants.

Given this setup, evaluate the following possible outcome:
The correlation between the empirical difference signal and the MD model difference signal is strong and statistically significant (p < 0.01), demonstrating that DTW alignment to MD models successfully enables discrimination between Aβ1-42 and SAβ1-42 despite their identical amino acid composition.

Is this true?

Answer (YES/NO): YES